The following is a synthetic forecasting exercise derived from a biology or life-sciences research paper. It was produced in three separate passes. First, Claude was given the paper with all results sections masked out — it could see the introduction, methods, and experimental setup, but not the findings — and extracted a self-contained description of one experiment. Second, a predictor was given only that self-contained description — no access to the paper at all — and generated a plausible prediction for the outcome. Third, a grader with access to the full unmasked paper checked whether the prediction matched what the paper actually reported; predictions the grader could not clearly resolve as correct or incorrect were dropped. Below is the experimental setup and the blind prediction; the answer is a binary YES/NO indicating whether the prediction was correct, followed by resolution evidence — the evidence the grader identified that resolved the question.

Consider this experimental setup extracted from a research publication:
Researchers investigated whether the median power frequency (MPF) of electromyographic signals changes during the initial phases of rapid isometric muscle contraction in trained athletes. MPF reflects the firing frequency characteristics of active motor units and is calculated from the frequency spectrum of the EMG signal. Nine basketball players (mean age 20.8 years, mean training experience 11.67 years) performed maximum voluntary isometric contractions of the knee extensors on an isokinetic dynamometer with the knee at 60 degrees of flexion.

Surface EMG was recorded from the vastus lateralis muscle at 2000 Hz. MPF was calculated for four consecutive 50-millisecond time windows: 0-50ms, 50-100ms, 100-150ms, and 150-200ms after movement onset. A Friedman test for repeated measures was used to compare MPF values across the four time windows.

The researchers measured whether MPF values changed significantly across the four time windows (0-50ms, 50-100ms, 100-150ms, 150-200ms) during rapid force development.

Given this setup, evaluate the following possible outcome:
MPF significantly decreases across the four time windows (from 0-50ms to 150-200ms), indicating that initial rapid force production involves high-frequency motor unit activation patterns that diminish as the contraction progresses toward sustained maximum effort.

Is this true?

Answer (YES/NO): NO